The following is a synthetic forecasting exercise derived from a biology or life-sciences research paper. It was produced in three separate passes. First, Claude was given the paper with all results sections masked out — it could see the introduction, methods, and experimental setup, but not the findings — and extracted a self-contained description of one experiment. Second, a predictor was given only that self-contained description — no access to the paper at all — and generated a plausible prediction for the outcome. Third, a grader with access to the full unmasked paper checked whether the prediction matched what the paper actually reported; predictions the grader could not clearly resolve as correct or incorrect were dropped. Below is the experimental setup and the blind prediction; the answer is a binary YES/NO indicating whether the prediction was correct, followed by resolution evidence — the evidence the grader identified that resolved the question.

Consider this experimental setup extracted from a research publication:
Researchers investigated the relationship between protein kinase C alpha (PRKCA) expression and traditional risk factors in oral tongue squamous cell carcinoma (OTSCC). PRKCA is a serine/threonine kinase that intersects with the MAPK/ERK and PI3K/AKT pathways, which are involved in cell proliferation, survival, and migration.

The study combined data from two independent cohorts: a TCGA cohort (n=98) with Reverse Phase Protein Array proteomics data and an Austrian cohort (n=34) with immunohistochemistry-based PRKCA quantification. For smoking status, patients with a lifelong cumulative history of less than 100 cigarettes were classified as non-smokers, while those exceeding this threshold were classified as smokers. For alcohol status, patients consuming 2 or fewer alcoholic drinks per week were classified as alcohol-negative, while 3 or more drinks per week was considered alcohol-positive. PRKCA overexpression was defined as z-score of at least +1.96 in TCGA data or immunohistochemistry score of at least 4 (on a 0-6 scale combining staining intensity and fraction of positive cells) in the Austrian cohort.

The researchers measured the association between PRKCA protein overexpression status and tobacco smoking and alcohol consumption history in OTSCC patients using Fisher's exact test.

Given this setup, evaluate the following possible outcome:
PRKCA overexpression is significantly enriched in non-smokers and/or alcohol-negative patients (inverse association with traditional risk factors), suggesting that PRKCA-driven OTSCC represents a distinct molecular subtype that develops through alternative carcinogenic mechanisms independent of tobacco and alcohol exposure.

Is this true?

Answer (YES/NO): YES